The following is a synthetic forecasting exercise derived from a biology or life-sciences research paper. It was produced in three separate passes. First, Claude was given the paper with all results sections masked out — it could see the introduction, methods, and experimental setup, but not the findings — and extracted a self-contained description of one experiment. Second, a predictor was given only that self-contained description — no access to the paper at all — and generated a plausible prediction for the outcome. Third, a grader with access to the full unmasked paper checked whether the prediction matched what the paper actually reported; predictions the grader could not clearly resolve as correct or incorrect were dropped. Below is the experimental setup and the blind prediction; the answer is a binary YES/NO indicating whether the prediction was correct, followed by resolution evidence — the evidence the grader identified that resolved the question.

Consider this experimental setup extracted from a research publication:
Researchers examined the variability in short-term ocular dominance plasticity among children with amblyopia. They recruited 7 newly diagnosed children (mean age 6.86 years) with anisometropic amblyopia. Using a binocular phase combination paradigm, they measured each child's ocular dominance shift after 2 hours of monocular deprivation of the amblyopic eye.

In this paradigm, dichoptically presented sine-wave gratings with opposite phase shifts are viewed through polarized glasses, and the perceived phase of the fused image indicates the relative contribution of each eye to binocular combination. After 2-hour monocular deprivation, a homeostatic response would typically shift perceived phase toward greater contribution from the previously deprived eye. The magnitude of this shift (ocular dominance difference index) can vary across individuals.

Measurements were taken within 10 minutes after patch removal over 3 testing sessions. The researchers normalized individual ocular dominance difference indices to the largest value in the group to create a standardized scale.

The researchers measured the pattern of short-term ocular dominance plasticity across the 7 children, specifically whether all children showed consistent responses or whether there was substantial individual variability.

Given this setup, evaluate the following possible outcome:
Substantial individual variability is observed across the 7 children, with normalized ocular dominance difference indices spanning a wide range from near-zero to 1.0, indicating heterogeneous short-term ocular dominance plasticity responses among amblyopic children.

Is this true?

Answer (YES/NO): NO